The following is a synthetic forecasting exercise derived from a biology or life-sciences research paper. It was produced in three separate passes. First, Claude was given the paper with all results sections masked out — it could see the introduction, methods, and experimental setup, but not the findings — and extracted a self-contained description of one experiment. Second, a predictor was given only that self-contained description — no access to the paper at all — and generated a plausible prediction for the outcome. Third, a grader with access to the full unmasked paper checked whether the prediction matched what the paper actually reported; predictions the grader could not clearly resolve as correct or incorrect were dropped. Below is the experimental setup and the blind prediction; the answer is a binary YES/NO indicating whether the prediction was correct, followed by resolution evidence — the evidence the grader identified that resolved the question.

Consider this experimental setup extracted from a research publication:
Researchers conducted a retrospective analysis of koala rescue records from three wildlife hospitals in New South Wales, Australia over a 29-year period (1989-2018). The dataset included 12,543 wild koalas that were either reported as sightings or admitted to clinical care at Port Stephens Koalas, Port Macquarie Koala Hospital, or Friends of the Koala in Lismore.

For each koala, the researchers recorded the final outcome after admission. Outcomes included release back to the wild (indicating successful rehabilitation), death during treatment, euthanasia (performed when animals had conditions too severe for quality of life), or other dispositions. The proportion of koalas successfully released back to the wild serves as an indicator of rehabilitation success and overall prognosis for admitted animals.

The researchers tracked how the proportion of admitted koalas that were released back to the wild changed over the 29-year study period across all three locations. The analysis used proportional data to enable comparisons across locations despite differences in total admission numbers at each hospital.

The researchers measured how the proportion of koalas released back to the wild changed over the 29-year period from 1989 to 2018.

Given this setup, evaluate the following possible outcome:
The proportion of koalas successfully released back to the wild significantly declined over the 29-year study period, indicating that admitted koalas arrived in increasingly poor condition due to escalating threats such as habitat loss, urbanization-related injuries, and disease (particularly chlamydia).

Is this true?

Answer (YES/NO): NO